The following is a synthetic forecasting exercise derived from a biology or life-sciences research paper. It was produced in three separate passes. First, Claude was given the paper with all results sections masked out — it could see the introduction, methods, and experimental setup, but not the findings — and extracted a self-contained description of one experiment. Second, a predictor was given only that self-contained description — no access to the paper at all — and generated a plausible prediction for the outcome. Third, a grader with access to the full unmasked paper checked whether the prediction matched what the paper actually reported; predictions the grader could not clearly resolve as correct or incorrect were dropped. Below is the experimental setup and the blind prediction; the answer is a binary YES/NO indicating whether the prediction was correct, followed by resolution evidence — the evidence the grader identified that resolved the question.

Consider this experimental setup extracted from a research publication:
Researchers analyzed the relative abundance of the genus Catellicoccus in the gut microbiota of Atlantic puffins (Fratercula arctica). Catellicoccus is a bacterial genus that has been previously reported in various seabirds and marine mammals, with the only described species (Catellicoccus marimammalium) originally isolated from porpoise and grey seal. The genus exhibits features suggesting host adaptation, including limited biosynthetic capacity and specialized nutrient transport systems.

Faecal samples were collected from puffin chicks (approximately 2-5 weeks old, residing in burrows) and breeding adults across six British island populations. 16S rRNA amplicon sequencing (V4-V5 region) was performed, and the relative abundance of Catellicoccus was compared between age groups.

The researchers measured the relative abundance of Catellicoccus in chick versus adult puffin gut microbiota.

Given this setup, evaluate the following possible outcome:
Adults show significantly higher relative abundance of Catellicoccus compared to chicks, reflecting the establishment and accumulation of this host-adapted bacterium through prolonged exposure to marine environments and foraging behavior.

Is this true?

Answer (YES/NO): YES